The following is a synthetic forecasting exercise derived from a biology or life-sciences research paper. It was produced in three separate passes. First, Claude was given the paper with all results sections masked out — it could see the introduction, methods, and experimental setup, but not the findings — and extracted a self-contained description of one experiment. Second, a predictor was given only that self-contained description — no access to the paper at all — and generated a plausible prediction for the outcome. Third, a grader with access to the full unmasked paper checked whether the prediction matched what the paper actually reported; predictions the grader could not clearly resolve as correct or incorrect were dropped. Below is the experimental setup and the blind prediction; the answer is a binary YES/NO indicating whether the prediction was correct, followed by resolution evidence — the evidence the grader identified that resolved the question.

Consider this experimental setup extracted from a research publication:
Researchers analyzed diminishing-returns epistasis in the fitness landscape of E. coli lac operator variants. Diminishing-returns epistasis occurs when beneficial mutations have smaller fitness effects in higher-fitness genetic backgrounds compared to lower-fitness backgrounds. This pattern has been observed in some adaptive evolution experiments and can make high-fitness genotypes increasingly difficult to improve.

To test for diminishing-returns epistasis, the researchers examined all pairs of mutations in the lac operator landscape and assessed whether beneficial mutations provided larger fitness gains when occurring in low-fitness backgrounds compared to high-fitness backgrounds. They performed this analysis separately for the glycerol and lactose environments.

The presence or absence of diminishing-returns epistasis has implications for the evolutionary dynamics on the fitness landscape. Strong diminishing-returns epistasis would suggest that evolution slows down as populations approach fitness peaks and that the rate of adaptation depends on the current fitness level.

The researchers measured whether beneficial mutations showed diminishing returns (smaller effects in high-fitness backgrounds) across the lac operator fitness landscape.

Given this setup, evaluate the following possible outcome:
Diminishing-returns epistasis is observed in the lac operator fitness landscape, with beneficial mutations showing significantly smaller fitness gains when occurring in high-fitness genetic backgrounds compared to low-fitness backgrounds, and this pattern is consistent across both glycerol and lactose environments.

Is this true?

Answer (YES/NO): YES